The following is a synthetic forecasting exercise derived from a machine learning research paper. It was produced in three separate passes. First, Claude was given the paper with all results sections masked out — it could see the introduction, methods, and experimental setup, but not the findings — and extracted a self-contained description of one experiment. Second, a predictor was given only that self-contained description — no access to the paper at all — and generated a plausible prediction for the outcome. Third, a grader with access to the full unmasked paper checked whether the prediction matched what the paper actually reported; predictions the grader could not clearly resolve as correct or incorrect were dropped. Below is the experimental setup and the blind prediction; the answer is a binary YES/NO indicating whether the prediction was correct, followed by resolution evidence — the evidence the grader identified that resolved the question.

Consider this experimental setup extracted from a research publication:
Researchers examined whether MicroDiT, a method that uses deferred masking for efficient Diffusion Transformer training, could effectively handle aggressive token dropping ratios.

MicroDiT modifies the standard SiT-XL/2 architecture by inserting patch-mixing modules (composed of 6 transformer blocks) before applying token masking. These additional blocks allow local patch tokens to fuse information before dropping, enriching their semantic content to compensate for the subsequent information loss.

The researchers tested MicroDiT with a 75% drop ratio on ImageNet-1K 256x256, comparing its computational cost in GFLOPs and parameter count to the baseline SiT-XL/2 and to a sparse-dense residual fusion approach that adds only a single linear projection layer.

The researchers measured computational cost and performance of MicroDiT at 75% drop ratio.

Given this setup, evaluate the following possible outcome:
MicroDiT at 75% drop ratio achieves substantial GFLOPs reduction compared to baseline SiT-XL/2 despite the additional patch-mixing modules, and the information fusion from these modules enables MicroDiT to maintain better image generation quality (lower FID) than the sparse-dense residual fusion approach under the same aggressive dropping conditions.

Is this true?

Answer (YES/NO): NO